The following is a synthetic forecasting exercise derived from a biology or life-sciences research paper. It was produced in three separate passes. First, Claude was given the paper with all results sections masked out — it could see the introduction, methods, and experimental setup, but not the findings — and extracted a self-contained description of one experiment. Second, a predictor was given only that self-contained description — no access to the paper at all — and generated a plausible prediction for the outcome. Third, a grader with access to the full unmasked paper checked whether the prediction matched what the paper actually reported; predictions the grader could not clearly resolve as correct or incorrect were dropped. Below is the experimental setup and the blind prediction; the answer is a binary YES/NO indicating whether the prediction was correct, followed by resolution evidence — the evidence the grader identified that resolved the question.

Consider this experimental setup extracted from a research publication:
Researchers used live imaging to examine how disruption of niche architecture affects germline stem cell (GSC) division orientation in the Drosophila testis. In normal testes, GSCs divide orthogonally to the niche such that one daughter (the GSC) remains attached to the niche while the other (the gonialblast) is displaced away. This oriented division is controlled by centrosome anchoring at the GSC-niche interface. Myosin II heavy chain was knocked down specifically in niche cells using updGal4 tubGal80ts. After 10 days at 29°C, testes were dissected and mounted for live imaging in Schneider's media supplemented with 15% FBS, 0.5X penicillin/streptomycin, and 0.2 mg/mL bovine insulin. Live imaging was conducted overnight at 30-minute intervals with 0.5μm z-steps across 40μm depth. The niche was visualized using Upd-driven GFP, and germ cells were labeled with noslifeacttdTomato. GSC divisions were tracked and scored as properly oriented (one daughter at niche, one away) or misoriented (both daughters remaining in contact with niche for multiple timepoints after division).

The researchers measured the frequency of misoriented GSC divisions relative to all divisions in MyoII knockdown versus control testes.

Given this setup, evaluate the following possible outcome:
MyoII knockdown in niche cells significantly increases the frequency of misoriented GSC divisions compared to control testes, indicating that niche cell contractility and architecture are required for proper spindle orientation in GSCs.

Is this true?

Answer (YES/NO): YES